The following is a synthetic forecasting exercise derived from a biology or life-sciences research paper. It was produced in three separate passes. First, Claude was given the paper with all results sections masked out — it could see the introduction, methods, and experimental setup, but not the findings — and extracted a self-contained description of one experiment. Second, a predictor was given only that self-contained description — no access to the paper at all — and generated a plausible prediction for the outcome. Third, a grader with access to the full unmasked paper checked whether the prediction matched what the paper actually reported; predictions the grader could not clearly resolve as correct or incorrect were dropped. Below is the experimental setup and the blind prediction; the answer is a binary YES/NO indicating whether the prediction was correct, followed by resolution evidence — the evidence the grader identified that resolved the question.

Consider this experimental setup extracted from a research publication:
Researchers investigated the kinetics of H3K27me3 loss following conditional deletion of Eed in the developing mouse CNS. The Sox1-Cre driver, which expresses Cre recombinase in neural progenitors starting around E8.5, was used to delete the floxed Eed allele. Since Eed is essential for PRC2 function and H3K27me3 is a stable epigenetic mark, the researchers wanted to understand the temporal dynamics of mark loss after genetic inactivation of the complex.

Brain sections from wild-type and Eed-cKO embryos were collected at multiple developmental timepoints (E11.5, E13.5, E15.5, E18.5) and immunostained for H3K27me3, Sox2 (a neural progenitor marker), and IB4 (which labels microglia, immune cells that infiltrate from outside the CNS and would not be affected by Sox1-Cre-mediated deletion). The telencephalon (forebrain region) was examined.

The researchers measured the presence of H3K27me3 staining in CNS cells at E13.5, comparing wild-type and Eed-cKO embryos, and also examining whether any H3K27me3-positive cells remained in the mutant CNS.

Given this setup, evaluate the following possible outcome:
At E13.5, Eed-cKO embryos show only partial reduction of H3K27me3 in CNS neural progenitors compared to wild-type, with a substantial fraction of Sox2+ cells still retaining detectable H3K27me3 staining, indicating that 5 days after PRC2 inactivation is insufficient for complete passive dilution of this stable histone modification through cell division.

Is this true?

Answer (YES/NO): NO